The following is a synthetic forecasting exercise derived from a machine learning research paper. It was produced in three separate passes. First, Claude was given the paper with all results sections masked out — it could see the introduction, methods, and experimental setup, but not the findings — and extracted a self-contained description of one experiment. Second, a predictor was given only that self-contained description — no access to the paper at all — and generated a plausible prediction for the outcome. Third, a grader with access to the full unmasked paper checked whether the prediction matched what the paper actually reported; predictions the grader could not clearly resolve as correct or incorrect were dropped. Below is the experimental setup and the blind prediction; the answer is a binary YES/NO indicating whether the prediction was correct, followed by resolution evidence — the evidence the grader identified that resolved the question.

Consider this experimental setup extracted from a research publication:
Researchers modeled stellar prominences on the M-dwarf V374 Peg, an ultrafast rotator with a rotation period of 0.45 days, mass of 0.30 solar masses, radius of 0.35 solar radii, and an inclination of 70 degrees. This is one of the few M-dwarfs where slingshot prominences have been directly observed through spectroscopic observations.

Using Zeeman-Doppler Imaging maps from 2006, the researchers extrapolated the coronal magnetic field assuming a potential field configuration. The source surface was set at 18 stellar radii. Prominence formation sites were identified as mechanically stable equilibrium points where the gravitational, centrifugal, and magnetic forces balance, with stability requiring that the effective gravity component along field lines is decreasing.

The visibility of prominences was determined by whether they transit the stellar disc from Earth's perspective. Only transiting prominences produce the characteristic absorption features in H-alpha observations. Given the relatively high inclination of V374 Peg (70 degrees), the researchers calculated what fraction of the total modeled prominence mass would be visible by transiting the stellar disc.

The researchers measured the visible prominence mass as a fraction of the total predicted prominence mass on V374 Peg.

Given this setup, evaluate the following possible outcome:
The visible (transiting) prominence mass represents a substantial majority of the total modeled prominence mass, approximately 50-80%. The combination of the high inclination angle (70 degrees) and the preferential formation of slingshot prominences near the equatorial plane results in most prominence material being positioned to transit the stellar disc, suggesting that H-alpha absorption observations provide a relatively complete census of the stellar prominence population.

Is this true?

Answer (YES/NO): NO